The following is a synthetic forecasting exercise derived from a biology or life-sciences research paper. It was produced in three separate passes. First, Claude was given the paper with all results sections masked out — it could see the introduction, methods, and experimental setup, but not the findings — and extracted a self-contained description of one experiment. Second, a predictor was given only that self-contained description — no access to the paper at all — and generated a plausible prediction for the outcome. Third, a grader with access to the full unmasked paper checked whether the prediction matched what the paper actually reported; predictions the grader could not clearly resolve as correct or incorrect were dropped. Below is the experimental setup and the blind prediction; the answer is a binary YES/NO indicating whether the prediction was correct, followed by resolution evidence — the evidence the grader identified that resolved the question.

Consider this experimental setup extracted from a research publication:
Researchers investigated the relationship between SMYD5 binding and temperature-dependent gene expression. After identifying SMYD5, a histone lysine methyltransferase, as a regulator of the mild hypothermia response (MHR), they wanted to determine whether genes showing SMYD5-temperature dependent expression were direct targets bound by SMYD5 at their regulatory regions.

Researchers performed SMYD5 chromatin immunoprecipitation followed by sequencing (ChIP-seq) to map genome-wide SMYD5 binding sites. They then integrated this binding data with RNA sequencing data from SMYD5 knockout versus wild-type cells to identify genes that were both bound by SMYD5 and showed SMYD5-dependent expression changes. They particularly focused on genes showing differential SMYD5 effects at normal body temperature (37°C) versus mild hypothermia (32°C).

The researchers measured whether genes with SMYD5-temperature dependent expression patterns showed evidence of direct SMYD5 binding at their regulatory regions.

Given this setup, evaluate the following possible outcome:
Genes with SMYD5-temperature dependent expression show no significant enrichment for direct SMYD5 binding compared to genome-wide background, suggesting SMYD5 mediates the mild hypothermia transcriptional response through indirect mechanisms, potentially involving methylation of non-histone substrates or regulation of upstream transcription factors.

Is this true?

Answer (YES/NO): NO